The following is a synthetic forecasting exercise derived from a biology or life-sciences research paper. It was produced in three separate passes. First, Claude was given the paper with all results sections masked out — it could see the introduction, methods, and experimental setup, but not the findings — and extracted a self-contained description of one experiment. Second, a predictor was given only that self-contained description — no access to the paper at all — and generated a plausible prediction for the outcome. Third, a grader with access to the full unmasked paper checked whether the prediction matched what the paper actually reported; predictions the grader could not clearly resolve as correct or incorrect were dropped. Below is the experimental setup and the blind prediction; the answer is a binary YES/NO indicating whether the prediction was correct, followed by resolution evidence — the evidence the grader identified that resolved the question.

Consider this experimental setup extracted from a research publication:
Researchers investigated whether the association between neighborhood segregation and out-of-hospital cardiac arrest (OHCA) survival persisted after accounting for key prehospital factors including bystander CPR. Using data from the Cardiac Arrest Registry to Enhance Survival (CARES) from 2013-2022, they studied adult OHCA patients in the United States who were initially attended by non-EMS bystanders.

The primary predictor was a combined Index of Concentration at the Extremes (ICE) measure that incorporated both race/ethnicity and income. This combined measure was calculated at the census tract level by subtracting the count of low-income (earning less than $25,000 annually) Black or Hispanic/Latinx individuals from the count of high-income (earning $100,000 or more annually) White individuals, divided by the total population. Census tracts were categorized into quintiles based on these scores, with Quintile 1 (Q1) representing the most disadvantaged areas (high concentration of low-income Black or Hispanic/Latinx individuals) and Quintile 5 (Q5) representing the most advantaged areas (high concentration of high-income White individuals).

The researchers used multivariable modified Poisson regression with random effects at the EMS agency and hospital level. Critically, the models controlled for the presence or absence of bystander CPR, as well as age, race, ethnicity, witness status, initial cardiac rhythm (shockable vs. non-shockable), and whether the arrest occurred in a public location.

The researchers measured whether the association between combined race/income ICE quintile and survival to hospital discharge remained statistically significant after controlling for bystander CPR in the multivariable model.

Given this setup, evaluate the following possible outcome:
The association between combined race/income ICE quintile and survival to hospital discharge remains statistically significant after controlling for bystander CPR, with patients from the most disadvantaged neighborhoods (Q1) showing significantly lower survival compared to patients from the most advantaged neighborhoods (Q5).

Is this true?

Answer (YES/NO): YES